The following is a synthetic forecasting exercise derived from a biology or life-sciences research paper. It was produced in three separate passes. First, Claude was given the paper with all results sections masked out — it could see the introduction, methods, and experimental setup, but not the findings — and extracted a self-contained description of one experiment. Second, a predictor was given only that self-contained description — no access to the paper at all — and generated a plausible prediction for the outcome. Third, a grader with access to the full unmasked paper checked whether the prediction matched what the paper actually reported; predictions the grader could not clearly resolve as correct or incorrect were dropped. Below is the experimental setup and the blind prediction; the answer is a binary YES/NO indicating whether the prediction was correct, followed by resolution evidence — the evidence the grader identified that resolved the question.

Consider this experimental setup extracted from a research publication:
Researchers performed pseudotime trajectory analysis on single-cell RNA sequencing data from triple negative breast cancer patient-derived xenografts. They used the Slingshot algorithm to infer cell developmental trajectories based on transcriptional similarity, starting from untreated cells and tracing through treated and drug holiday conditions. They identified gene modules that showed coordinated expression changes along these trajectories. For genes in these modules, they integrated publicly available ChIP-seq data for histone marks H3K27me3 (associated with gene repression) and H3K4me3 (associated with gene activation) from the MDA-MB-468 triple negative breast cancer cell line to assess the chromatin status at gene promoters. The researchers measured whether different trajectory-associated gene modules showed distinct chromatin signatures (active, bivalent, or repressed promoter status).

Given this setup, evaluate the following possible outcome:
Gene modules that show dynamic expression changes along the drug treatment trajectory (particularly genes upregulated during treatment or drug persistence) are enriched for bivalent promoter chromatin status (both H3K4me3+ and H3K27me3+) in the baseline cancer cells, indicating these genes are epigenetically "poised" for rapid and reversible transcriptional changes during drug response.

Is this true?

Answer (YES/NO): NO